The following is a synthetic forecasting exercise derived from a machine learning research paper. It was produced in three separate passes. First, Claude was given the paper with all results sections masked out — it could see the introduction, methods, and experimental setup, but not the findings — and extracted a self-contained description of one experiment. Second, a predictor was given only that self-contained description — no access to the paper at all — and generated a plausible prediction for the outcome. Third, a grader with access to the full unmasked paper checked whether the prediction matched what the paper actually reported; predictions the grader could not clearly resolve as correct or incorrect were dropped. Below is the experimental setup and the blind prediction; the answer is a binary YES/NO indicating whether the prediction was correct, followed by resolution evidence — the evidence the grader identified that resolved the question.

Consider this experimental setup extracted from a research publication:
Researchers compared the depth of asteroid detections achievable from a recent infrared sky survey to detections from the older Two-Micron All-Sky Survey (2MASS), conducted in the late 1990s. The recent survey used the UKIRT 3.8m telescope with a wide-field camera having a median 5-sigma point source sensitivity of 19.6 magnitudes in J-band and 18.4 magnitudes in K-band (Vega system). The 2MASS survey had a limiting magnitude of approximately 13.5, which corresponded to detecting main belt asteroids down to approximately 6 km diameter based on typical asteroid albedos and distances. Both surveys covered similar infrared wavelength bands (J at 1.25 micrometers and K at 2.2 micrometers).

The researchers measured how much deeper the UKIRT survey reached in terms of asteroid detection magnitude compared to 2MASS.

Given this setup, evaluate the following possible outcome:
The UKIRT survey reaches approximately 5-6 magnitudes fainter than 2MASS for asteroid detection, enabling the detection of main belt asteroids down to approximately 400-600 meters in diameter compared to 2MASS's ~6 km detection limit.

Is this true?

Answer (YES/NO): NO